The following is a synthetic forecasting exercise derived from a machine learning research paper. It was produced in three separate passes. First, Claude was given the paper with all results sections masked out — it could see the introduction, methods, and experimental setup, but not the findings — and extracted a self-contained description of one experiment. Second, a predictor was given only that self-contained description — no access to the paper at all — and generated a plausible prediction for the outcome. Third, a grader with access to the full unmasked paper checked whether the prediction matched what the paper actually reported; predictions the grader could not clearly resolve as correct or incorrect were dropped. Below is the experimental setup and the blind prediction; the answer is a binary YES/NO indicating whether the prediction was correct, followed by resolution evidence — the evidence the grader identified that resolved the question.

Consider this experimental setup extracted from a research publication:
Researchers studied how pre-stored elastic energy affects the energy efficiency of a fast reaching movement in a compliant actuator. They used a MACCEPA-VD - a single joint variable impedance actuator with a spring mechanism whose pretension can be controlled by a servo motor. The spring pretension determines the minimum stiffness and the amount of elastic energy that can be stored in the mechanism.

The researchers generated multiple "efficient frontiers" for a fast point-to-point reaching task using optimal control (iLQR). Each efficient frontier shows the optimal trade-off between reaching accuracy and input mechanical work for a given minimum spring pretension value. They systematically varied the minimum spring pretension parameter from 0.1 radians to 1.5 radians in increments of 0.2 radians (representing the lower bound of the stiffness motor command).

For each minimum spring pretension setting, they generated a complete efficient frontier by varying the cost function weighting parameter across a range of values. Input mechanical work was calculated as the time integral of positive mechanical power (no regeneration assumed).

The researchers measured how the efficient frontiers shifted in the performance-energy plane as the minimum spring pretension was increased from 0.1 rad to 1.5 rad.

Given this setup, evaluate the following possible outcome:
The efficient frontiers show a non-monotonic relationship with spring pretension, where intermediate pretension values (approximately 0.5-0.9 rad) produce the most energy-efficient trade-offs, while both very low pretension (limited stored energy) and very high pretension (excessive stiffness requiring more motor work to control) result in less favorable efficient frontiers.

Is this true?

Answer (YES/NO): NO